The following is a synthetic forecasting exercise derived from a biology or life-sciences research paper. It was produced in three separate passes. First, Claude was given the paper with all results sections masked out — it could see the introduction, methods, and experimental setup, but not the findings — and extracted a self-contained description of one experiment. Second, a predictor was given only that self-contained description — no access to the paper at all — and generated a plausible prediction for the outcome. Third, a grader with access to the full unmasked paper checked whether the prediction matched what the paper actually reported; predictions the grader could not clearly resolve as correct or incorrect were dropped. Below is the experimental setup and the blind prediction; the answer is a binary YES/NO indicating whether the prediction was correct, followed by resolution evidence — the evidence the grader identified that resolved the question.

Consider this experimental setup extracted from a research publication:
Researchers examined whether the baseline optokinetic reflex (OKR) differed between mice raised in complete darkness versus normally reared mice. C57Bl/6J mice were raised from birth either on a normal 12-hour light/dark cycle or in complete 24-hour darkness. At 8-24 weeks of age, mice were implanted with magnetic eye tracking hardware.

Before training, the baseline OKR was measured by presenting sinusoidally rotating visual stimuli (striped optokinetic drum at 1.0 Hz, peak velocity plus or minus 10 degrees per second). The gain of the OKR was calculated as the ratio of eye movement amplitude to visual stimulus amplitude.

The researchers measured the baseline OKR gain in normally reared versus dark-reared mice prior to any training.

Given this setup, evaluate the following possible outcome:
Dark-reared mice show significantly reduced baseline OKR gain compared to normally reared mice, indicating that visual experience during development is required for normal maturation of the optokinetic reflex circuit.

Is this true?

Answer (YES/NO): NO